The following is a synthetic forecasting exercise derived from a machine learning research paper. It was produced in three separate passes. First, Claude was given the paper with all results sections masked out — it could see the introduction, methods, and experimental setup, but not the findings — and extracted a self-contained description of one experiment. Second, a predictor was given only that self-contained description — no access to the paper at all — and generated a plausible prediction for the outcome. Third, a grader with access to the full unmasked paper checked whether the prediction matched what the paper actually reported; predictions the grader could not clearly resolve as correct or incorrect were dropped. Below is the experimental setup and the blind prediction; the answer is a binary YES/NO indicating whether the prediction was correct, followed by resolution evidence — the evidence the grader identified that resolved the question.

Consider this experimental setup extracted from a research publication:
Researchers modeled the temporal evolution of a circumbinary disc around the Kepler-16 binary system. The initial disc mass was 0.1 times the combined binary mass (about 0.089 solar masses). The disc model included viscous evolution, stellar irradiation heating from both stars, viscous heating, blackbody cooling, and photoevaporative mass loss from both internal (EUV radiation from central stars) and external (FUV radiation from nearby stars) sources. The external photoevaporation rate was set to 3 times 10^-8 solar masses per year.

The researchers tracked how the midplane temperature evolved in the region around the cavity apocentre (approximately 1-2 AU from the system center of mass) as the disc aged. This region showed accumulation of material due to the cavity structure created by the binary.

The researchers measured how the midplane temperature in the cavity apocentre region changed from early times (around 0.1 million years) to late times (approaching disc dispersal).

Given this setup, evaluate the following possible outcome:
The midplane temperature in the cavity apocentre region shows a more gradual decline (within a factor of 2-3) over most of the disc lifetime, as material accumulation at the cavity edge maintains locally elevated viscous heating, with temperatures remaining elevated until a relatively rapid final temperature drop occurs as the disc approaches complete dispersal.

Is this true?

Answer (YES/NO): NO